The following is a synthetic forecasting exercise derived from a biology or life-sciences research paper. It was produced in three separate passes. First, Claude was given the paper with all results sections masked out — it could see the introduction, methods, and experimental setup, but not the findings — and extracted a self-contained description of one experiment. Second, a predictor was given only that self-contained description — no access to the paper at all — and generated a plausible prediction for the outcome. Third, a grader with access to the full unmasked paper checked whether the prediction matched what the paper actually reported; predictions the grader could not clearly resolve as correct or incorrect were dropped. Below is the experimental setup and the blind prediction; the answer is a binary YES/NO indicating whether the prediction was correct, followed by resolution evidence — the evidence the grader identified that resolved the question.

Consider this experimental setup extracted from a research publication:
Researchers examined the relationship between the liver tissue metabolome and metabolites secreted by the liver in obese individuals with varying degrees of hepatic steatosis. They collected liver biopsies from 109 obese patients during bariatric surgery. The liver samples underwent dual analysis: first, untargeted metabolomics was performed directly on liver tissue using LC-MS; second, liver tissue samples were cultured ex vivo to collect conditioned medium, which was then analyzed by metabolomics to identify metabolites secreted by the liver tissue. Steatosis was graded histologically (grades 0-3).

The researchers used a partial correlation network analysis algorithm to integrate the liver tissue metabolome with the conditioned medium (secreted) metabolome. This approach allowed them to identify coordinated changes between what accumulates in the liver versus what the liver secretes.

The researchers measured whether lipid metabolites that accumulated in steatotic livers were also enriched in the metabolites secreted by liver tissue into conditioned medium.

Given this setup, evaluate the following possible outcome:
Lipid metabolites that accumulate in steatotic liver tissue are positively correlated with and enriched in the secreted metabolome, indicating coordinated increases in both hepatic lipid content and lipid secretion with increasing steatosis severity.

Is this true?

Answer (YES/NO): YES